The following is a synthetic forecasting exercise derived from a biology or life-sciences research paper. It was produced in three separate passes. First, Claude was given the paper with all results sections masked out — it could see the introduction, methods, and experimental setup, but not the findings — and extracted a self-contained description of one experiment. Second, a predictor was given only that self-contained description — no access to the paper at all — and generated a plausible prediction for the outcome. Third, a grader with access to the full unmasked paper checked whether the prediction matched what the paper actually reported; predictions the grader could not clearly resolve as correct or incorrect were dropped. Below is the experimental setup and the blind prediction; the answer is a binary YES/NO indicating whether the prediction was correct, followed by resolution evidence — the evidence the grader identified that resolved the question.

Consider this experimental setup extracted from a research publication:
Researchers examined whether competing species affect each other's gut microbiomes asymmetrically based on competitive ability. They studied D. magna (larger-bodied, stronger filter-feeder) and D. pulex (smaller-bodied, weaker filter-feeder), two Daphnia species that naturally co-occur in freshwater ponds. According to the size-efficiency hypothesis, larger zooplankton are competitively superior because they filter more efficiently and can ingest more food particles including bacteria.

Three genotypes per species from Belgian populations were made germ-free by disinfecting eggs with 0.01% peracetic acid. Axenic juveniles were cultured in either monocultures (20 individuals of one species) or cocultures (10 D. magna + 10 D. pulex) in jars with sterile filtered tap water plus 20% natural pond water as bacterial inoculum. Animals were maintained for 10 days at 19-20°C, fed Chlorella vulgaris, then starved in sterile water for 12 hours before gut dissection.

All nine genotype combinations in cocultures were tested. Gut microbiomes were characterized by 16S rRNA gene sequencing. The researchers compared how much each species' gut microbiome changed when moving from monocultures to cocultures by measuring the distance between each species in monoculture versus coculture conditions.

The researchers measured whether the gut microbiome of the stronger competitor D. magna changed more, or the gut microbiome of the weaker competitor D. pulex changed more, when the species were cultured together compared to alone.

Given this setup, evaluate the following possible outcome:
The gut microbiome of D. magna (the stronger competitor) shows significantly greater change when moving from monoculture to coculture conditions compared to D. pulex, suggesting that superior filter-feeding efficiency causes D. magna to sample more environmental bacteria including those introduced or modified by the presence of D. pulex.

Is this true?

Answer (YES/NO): NO